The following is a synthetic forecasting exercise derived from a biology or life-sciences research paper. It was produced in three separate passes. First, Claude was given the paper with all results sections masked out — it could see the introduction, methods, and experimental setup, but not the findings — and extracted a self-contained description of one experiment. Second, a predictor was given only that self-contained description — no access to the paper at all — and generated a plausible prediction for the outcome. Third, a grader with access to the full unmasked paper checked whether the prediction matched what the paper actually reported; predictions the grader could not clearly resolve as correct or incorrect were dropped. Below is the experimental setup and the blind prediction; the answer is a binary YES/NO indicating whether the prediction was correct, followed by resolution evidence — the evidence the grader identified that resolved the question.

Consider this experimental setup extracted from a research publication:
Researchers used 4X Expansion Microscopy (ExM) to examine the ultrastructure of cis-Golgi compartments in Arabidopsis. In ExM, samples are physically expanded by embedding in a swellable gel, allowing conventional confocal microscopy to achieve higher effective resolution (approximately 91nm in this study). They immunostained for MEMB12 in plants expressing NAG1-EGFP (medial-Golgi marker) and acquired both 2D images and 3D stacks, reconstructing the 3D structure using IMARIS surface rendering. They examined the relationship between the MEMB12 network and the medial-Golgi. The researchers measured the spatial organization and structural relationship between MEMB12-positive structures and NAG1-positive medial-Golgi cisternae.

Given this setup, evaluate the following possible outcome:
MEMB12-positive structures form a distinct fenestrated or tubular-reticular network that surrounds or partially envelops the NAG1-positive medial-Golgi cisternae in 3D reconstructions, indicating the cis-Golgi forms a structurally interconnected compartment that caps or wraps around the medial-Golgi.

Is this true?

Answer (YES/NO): NO